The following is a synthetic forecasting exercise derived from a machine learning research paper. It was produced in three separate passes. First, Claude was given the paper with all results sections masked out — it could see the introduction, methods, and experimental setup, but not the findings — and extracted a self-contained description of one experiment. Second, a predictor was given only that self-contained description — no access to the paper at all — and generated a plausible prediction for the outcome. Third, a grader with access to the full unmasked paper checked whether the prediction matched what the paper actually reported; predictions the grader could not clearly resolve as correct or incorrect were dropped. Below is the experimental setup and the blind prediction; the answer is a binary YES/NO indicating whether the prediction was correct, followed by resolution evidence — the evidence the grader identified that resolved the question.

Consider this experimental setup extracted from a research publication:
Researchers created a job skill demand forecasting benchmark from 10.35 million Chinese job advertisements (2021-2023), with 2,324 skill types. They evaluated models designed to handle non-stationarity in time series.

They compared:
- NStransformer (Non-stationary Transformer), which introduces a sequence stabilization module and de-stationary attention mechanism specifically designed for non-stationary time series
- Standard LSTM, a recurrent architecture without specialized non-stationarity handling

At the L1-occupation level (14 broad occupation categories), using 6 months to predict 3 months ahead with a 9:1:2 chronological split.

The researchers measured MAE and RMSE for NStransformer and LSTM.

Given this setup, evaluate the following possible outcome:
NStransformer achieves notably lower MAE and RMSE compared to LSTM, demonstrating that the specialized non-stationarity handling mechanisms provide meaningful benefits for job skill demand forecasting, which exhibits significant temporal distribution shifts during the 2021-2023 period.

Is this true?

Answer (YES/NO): YES